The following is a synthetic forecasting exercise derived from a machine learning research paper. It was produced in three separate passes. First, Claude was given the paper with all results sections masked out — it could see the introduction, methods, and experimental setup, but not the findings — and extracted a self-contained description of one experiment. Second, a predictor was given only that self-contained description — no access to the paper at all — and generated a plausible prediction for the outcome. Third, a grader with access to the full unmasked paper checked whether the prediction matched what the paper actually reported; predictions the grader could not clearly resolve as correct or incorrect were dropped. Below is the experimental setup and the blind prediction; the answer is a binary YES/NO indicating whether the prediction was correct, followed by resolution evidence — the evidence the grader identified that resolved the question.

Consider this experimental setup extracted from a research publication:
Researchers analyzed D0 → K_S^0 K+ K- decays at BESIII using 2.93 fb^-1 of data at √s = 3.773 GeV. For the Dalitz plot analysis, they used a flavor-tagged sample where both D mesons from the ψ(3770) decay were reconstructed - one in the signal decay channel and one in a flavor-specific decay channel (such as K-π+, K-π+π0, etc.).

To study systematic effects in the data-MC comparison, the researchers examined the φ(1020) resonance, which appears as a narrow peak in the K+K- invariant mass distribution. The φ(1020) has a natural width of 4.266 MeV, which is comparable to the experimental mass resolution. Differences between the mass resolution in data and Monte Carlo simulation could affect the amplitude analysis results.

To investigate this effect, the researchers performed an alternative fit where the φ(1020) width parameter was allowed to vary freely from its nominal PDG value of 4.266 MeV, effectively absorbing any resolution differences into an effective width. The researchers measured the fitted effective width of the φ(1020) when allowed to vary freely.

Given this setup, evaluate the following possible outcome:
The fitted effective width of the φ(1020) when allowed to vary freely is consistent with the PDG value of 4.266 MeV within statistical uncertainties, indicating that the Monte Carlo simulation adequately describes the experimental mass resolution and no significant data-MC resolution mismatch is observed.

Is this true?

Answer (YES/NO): NO